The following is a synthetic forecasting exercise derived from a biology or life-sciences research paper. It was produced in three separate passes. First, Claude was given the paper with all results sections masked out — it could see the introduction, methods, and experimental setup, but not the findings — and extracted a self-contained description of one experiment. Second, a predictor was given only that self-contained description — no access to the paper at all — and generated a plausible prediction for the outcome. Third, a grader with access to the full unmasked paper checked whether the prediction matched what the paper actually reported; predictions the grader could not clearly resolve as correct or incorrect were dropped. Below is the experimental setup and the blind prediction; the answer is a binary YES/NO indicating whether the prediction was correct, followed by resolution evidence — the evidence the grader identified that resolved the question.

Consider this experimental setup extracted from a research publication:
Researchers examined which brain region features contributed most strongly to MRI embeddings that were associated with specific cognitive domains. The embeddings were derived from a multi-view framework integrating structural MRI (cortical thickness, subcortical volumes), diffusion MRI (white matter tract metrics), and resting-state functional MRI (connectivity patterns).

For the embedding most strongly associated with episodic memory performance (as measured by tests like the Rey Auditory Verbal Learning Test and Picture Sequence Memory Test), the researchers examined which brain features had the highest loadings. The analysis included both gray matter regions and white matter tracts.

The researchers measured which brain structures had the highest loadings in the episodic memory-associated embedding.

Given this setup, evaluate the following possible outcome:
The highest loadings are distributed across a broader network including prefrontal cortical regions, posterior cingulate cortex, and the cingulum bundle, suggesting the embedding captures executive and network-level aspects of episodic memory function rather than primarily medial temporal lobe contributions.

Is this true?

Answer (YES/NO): NO